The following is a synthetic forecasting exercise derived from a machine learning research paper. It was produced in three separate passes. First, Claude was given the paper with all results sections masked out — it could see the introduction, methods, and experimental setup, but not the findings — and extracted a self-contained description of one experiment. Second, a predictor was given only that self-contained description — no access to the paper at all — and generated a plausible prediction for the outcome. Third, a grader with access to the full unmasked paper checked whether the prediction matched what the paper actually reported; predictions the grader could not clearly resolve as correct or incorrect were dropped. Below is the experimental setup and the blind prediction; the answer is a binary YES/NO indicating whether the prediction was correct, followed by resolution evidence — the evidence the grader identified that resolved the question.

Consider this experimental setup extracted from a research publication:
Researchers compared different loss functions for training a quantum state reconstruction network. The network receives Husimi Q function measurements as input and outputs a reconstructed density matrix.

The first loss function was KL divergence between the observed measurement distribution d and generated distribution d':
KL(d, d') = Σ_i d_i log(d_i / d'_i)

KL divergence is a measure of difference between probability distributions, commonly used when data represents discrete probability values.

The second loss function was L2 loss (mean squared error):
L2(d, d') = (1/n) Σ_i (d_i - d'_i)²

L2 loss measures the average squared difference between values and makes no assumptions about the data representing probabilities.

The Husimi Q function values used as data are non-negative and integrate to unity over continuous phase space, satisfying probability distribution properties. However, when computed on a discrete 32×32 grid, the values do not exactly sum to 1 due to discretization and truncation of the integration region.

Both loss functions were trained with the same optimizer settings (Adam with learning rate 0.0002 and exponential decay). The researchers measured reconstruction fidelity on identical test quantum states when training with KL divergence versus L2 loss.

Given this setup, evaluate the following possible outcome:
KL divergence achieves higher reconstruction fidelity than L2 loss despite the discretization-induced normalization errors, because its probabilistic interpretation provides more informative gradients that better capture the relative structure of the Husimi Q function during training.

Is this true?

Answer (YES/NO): NO